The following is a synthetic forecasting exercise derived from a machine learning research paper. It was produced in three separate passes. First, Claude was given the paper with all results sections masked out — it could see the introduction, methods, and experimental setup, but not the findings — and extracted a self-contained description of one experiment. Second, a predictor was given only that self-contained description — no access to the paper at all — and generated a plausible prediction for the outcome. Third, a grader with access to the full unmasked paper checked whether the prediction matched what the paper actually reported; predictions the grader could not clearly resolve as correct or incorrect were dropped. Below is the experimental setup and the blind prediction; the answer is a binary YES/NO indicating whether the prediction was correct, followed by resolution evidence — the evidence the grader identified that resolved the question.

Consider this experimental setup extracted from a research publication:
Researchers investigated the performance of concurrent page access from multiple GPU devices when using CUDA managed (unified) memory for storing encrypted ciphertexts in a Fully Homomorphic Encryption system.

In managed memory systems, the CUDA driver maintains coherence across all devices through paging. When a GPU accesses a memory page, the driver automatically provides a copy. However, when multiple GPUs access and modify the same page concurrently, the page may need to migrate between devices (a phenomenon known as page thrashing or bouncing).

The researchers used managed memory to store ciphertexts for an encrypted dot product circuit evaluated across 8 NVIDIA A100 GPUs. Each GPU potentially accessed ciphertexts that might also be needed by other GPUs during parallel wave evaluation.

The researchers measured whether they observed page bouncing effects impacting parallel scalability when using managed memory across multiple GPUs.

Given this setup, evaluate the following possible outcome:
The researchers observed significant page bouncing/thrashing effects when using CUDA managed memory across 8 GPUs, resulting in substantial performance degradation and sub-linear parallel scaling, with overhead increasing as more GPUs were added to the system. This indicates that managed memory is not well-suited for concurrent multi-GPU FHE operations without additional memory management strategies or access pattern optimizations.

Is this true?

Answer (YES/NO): NO